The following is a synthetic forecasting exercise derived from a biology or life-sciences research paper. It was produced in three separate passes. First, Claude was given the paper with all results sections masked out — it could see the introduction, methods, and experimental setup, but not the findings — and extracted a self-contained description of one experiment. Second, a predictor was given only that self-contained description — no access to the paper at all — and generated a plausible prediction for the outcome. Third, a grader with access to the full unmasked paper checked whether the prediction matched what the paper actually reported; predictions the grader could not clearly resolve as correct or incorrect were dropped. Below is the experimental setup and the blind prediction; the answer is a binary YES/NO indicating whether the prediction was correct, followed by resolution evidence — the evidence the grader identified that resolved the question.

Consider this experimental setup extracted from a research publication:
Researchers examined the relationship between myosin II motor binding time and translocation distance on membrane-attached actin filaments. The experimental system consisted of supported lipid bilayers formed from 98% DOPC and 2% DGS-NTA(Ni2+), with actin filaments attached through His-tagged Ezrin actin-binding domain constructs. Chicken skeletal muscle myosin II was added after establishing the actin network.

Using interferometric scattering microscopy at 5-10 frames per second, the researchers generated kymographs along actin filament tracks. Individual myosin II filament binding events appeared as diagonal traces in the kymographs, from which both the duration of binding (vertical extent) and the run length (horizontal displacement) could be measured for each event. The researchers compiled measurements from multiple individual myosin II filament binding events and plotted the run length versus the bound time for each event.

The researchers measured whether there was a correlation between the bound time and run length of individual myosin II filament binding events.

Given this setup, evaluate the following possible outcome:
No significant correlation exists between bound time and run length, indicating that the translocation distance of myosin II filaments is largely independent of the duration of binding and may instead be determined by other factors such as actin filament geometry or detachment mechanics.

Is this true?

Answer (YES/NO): NO